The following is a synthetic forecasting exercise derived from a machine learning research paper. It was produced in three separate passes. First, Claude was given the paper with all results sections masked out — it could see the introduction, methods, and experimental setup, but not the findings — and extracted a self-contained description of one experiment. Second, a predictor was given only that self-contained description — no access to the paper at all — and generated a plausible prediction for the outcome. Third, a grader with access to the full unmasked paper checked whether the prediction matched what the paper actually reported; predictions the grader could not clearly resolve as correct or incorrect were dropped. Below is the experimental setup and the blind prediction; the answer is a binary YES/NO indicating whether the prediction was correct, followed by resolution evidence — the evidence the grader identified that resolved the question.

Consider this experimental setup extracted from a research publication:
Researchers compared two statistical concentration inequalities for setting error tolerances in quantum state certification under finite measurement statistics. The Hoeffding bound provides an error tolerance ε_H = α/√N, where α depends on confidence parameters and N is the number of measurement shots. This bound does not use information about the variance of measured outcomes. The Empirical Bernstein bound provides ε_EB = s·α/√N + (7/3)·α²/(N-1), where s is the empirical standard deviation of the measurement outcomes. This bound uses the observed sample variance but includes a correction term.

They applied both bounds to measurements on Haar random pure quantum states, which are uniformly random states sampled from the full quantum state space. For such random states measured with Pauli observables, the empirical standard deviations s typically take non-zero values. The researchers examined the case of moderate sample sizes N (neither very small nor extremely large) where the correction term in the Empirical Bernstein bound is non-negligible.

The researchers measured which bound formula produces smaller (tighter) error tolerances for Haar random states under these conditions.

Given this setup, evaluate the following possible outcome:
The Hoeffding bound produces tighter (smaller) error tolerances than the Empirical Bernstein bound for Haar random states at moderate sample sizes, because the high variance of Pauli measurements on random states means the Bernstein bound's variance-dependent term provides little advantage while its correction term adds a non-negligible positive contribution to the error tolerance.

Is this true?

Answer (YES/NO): YES